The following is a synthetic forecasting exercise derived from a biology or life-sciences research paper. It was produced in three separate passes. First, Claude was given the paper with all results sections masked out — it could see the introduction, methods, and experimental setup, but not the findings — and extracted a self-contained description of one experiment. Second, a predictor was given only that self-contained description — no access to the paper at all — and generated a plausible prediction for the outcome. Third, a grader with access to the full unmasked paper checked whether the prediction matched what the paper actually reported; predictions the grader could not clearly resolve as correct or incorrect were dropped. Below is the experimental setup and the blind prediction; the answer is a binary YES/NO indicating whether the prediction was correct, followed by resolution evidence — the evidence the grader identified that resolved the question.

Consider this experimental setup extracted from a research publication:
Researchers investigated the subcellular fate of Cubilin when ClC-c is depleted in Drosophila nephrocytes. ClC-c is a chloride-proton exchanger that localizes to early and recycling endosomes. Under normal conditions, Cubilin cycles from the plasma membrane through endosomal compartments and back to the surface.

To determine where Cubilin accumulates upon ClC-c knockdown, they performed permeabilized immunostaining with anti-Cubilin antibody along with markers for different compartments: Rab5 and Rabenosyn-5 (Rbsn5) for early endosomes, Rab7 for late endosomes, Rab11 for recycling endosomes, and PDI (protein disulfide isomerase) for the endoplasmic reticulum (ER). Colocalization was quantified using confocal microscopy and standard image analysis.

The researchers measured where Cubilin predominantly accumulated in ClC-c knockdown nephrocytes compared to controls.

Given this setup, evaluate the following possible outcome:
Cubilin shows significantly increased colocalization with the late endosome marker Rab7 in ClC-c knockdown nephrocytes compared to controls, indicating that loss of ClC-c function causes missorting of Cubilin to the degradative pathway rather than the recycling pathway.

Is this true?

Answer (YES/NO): NO